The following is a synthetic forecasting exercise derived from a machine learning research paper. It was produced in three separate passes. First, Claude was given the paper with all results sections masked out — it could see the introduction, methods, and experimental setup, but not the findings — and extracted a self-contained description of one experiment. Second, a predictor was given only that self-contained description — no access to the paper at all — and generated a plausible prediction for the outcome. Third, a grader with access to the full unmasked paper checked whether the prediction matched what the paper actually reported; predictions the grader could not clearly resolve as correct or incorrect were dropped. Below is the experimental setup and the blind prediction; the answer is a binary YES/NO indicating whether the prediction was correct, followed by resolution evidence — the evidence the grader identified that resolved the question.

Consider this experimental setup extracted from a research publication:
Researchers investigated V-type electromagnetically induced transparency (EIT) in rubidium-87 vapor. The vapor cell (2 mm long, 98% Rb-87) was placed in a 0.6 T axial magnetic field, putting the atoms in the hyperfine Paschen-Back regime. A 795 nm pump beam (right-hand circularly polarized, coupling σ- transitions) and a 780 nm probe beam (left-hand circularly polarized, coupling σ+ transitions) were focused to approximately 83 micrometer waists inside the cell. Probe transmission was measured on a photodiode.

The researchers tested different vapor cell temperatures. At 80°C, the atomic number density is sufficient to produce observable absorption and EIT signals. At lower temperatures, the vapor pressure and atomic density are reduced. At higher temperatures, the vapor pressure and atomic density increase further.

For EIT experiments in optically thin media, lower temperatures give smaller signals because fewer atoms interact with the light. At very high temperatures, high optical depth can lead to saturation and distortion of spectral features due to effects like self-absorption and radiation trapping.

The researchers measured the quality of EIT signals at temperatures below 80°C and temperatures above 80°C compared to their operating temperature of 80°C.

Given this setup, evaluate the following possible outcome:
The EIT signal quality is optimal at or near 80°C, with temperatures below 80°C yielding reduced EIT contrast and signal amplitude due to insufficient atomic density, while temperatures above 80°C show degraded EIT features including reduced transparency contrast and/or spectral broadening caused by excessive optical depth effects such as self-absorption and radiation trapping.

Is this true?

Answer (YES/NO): YES